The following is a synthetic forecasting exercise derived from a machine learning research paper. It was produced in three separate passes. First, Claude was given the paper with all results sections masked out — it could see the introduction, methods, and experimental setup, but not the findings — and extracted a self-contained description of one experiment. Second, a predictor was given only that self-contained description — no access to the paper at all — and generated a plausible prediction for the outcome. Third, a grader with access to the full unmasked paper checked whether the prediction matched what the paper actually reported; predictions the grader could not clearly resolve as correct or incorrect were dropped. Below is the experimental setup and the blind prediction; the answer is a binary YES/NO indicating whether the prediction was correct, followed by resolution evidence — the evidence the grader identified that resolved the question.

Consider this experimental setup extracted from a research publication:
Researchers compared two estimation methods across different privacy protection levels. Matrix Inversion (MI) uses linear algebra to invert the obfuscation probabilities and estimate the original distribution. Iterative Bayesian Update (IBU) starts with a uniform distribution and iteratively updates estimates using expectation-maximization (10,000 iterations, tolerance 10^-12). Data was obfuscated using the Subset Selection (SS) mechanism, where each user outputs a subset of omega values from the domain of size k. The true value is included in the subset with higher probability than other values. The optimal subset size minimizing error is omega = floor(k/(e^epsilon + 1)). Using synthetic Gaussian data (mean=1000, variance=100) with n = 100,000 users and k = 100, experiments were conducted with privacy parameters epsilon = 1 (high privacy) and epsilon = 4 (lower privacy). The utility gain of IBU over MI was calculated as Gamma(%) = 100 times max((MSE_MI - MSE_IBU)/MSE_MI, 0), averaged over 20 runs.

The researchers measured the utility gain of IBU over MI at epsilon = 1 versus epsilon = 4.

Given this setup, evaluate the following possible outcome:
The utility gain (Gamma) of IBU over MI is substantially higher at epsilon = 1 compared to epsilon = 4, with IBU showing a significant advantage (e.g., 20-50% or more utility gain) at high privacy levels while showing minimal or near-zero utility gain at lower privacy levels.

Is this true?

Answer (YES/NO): NO